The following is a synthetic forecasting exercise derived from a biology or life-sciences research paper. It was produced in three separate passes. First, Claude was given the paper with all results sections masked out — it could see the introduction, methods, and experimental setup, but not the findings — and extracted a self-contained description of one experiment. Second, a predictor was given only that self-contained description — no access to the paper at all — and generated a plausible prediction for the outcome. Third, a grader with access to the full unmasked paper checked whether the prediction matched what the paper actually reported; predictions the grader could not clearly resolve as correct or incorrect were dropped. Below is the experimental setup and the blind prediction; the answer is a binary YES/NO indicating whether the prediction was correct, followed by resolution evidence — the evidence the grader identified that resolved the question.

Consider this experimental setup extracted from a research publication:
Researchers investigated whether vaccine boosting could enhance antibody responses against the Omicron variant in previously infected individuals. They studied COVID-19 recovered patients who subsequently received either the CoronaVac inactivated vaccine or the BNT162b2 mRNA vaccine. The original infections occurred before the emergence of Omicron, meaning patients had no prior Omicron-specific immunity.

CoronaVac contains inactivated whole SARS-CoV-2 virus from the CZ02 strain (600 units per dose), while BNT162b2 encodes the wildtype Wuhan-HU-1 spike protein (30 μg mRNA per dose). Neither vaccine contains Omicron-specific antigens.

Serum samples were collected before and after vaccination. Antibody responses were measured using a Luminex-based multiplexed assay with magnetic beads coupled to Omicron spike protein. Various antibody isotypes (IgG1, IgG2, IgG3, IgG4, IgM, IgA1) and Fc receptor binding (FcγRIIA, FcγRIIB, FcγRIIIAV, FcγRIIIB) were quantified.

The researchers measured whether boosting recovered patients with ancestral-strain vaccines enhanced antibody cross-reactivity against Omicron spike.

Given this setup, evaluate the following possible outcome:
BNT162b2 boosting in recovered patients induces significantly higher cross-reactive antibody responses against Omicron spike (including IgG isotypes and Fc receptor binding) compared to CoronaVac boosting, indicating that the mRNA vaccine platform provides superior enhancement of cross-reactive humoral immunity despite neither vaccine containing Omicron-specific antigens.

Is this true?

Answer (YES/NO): NO